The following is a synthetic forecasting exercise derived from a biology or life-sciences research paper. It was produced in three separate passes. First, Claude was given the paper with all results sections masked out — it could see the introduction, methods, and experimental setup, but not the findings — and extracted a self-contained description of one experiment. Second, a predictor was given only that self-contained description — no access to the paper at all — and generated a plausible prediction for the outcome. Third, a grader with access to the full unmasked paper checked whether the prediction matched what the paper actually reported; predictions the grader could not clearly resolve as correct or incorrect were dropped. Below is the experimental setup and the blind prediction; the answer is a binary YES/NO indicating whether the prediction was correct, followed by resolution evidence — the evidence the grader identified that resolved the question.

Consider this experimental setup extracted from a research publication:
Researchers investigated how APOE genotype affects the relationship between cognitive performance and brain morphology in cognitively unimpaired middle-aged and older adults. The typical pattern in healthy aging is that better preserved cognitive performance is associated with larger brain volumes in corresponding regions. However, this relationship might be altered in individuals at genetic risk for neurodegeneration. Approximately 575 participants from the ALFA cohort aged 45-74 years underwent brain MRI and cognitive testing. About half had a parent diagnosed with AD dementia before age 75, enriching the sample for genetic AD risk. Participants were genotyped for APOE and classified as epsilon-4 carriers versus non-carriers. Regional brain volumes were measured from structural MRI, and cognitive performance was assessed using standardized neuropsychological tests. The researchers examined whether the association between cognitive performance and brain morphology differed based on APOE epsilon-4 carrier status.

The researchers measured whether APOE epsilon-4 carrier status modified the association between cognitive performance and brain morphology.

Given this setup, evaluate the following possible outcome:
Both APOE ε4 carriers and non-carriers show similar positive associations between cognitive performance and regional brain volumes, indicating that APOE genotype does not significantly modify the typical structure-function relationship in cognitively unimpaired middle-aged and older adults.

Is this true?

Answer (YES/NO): NO